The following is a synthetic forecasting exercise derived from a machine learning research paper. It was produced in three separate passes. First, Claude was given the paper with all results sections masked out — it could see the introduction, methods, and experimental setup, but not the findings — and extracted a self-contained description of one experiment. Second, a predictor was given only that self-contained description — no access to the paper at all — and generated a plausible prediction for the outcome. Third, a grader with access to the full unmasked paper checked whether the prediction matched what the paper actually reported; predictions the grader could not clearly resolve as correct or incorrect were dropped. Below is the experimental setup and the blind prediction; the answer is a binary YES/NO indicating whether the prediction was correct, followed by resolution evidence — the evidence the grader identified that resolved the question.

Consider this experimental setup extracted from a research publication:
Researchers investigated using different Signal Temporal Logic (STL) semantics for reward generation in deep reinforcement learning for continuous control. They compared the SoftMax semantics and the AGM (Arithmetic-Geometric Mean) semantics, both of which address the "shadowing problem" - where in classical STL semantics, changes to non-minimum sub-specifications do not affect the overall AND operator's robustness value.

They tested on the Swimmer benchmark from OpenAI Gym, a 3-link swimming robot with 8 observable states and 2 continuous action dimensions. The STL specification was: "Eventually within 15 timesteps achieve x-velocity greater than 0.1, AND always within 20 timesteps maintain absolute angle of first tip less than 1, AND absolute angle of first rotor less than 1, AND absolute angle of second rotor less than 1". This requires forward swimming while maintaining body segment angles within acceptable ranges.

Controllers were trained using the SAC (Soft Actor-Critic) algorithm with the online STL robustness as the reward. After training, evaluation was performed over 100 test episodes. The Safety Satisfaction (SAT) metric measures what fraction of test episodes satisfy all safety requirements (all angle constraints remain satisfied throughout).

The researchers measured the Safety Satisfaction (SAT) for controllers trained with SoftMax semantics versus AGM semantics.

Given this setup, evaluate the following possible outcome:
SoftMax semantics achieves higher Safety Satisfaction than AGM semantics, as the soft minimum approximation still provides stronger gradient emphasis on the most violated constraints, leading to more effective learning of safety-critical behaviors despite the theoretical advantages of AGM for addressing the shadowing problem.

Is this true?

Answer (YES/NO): NO